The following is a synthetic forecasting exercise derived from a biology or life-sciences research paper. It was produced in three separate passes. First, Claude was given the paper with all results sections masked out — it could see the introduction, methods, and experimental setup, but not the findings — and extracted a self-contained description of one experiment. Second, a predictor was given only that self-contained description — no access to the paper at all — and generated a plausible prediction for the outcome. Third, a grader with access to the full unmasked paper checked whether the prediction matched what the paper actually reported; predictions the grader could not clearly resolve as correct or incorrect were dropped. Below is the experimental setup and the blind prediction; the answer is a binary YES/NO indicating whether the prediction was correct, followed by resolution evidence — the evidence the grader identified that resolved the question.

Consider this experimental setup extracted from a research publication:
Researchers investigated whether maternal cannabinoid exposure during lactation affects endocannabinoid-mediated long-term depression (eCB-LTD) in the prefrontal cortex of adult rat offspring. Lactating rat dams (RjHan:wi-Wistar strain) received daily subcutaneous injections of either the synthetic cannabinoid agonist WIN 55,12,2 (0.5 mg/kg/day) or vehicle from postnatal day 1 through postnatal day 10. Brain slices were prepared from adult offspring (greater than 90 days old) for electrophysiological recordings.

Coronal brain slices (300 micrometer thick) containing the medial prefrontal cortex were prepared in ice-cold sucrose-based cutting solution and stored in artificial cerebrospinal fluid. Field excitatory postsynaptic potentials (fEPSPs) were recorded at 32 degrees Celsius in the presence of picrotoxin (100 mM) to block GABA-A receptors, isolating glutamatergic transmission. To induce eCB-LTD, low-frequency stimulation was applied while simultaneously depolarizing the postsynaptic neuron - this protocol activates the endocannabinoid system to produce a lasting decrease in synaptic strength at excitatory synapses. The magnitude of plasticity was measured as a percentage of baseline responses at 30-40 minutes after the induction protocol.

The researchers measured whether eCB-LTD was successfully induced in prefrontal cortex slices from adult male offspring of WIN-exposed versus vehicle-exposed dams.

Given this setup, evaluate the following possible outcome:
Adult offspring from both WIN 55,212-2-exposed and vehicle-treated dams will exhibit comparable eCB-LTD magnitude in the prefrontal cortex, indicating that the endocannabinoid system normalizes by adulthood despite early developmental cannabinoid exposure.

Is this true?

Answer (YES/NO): NO